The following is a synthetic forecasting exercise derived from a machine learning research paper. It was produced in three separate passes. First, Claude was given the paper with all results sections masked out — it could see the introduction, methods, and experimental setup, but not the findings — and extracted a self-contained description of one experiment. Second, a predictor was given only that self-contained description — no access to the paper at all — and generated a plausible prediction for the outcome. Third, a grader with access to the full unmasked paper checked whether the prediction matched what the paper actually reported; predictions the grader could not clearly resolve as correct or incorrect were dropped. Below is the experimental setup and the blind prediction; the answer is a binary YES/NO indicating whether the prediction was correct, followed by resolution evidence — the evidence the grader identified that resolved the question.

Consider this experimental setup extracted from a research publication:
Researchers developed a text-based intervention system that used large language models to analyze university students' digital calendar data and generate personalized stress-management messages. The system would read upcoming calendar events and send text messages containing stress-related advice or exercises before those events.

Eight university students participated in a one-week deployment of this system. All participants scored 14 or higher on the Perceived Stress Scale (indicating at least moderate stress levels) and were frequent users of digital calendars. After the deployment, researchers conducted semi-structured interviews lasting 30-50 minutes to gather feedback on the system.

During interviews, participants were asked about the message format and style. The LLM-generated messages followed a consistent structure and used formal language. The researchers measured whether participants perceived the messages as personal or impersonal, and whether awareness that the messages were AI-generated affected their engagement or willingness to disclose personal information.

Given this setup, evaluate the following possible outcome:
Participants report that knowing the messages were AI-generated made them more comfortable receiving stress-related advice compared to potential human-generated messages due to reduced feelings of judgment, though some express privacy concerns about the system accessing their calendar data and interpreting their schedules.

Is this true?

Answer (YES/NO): NO